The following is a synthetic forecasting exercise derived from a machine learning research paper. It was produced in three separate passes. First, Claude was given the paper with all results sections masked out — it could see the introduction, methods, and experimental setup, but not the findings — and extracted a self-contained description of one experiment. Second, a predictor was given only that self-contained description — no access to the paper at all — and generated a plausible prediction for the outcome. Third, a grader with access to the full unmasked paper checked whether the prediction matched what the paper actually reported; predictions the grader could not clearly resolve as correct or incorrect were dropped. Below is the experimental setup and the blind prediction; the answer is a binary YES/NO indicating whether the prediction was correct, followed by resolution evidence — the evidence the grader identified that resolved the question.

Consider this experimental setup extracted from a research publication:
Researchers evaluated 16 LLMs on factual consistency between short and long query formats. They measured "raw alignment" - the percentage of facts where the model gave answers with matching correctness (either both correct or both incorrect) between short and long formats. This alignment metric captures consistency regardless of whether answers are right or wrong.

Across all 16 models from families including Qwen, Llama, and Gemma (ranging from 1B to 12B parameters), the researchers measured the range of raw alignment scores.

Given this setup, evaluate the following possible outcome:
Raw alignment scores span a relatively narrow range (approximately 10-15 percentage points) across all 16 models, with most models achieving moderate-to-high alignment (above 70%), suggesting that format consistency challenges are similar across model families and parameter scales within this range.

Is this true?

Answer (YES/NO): NO